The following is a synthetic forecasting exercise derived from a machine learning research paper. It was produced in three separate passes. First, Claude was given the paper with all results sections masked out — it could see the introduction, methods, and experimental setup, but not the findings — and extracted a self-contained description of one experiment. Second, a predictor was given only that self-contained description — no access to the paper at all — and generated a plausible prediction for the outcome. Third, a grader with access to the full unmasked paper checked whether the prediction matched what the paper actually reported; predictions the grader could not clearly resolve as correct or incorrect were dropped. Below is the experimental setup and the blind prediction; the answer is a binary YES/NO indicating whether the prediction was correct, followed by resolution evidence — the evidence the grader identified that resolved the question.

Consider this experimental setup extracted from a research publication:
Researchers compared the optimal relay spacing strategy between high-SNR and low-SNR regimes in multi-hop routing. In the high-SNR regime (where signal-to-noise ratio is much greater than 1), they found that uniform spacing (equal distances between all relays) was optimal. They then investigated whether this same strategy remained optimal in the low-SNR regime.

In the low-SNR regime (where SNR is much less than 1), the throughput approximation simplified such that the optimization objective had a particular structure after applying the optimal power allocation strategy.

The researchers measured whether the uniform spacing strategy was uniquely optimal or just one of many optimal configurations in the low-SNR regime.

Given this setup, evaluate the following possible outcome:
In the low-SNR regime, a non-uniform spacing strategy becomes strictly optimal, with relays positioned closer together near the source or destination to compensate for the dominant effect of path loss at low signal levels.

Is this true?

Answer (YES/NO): NO